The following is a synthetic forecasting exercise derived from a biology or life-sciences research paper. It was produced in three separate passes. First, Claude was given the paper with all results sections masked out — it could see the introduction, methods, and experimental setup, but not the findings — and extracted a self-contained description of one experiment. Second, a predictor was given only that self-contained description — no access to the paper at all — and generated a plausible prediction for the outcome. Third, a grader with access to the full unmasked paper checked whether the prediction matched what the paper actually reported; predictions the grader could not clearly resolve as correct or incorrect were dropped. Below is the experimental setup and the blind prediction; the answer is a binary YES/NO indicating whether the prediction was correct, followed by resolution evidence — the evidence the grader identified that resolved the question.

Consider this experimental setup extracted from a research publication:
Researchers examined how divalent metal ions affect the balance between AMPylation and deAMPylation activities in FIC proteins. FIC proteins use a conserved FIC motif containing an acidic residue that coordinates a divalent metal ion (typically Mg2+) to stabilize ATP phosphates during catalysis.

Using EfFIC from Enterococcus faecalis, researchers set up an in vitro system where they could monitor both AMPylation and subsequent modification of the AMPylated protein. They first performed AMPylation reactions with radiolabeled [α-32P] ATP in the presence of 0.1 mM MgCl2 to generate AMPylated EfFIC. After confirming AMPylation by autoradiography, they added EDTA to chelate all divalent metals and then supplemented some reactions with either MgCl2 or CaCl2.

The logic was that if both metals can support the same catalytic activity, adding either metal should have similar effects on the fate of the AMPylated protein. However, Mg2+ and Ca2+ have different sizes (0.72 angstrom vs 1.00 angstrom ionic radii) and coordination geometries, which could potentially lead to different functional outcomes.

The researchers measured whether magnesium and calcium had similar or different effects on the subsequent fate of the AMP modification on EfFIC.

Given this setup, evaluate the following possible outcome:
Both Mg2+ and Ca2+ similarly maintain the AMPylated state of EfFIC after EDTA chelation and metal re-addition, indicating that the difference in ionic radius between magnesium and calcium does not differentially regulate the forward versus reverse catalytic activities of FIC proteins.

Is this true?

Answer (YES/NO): NO